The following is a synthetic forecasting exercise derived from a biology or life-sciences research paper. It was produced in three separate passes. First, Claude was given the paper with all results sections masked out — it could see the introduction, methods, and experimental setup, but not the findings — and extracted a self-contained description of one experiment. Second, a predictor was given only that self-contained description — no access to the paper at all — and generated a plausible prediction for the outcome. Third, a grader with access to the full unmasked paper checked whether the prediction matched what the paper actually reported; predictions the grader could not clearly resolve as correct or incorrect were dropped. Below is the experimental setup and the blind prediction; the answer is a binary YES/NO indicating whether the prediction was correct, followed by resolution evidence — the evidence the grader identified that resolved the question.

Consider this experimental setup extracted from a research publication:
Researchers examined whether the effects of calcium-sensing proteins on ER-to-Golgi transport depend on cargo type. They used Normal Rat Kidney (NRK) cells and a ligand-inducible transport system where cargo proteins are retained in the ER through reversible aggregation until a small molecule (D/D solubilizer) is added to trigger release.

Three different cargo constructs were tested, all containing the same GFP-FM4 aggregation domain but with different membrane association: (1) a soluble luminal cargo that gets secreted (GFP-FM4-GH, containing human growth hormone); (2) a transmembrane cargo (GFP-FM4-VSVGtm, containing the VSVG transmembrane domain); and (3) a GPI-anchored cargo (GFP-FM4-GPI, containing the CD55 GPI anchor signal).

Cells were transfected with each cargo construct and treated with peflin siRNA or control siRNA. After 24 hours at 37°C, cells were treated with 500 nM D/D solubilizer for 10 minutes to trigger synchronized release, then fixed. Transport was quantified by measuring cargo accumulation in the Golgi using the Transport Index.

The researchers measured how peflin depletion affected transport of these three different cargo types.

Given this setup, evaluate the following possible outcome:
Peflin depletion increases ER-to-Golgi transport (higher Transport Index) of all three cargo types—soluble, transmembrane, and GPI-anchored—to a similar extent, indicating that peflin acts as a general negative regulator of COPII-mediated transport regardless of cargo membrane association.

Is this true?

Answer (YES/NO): NO